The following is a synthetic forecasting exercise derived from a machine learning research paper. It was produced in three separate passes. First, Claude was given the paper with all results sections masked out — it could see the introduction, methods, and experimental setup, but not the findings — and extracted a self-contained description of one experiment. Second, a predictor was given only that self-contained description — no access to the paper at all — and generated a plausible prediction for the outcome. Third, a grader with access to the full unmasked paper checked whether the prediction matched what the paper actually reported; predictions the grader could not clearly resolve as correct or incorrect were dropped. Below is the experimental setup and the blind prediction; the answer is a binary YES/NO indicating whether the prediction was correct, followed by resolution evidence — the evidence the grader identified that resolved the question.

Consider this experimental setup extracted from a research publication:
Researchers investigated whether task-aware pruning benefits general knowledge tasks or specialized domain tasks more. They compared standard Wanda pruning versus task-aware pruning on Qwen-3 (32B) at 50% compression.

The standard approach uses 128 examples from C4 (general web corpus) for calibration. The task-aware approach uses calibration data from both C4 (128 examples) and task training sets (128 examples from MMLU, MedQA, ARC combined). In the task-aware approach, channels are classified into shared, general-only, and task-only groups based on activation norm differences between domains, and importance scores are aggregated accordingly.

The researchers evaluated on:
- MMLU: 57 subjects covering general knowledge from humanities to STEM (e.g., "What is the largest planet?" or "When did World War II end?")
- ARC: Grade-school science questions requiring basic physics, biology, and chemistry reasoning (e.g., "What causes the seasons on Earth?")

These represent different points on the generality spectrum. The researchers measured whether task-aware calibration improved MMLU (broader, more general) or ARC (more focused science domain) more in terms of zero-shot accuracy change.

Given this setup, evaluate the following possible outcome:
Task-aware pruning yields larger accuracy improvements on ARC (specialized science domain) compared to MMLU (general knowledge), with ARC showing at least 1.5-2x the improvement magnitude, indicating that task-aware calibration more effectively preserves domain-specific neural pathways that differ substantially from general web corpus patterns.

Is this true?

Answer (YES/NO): NO